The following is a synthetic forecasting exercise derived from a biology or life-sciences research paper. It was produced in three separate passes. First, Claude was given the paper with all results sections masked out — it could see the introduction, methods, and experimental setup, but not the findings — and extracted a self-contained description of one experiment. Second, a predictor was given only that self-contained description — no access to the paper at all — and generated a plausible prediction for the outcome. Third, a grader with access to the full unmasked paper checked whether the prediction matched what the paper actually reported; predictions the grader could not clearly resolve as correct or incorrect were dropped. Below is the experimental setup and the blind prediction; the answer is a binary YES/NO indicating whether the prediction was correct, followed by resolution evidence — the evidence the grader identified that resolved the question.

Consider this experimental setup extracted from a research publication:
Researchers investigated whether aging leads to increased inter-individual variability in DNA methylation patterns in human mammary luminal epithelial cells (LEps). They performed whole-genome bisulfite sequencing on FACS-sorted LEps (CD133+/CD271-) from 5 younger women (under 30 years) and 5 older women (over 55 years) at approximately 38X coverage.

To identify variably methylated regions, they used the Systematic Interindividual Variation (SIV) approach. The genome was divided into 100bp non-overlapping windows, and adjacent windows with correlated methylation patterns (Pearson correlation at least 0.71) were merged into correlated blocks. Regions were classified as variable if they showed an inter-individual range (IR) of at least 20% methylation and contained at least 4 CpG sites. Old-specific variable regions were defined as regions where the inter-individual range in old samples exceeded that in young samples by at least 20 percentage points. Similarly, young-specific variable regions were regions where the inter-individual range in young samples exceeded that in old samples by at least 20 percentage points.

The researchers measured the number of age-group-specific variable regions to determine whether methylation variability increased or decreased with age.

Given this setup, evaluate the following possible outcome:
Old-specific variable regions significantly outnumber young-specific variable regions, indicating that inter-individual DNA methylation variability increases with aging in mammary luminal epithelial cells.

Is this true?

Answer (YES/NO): NO